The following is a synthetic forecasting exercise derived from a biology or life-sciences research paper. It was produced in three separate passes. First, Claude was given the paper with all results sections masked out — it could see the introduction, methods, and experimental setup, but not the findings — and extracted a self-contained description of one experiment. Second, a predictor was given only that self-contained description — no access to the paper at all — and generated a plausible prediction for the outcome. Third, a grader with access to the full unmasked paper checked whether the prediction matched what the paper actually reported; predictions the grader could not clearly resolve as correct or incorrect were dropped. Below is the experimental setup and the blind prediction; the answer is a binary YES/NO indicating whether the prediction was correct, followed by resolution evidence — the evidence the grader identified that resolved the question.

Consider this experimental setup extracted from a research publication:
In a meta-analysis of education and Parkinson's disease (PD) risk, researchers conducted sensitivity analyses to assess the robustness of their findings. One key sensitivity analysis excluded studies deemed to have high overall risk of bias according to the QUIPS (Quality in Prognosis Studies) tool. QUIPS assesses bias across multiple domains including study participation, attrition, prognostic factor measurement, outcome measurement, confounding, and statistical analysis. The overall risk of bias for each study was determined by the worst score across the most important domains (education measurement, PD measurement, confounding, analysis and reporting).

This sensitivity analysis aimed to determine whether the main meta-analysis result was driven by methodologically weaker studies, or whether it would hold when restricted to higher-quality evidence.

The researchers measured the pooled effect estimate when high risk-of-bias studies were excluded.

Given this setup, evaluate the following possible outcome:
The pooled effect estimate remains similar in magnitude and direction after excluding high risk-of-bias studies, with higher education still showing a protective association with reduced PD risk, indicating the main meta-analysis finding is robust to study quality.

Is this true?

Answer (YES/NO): NO